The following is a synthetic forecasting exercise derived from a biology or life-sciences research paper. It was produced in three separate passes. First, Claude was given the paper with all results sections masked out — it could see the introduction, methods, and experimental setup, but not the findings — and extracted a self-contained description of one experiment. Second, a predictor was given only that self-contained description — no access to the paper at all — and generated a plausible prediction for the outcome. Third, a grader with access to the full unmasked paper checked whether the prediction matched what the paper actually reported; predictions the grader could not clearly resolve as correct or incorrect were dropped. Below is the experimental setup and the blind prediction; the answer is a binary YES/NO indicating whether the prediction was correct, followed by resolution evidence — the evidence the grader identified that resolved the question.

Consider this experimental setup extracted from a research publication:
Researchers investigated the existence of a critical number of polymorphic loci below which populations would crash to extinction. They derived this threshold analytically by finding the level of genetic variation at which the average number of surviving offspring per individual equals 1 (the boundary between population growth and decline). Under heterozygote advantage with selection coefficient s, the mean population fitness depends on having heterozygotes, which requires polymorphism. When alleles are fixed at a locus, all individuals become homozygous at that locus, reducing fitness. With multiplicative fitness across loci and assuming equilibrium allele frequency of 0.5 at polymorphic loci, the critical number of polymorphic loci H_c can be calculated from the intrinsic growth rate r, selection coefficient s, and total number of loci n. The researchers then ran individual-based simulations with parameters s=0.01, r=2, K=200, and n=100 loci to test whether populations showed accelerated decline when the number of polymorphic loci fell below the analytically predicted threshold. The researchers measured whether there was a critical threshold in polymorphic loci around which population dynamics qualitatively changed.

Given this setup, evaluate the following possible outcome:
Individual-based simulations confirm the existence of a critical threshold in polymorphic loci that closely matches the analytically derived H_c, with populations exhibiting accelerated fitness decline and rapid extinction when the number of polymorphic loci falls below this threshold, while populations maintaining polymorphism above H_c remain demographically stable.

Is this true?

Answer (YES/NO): YES